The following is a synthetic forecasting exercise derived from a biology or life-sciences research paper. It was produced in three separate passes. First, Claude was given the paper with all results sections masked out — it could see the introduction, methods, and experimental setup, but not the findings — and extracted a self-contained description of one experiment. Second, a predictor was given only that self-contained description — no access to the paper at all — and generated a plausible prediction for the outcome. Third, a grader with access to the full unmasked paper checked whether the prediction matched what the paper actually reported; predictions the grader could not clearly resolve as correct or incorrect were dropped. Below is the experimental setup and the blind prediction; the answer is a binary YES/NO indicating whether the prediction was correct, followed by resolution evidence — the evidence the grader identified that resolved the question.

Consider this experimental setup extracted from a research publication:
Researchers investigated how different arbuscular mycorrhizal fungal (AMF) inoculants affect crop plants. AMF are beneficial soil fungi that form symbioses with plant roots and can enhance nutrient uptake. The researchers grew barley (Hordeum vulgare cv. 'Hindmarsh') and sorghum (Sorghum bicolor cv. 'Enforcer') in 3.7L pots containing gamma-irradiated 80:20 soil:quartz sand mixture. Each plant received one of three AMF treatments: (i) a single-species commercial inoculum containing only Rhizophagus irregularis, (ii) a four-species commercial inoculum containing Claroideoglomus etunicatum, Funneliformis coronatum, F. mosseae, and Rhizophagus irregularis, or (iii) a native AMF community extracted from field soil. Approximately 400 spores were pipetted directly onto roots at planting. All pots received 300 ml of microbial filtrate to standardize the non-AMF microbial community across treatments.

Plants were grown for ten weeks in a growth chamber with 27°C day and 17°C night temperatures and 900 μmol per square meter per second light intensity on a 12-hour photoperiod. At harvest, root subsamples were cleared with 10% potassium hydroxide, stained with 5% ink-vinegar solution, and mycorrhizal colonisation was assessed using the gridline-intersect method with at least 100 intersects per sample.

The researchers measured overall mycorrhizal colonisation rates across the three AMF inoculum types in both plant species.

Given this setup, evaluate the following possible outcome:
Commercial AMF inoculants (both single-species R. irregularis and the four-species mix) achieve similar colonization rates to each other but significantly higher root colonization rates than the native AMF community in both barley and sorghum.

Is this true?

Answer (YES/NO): NO